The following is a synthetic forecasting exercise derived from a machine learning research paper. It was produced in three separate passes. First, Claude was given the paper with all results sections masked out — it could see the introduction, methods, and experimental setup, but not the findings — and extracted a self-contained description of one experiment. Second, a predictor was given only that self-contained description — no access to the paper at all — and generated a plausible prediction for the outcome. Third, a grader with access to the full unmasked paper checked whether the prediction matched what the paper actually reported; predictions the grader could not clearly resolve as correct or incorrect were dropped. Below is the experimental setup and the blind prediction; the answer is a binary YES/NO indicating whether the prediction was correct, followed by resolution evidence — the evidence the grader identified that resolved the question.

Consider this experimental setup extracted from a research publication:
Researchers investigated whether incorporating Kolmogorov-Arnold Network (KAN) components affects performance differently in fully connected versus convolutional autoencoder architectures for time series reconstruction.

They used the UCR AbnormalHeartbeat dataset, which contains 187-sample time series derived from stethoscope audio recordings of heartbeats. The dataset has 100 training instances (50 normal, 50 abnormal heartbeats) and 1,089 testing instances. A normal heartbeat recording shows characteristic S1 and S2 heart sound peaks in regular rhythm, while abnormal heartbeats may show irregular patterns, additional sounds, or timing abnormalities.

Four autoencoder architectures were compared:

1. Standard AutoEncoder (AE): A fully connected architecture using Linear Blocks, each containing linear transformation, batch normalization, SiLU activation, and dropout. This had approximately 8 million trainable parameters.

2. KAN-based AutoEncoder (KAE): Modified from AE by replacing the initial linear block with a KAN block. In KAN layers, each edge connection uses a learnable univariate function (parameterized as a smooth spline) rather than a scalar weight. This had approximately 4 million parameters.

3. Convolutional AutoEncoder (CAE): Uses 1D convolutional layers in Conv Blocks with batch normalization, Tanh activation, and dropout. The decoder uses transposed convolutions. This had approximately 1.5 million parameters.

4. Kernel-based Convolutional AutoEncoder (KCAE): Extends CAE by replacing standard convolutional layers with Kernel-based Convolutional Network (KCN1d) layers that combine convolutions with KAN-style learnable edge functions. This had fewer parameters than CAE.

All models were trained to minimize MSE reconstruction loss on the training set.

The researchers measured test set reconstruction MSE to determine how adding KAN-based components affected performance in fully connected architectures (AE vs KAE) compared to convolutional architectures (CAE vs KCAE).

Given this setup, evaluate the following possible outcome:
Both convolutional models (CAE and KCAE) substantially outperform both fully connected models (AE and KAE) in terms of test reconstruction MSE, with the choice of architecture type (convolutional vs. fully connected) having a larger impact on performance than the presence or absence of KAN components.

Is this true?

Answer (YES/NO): NO